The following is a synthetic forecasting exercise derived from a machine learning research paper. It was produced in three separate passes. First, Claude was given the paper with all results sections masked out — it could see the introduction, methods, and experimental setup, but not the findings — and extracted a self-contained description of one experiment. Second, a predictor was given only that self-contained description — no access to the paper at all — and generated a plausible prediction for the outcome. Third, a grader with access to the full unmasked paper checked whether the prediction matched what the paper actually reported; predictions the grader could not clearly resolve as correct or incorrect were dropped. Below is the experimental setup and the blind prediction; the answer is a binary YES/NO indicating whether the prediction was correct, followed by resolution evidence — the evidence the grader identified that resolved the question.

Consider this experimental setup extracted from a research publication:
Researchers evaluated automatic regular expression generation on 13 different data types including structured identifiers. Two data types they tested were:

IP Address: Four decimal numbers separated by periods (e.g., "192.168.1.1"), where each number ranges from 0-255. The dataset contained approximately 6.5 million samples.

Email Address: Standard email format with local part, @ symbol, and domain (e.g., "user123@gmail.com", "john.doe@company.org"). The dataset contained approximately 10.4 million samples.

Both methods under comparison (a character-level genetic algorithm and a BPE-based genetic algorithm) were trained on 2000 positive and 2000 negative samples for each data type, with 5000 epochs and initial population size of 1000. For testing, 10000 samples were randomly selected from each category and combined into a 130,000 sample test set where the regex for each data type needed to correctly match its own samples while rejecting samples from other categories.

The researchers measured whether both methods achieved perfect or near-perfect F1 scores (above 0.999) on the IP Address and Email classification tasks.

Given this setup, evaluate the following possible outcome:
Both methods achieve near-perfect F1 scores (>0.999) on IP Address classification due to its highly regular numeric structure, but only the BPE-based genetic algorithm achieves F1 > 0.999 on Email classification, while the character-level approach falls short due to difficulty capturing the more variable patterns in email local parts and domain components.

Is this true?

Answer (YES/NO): NO